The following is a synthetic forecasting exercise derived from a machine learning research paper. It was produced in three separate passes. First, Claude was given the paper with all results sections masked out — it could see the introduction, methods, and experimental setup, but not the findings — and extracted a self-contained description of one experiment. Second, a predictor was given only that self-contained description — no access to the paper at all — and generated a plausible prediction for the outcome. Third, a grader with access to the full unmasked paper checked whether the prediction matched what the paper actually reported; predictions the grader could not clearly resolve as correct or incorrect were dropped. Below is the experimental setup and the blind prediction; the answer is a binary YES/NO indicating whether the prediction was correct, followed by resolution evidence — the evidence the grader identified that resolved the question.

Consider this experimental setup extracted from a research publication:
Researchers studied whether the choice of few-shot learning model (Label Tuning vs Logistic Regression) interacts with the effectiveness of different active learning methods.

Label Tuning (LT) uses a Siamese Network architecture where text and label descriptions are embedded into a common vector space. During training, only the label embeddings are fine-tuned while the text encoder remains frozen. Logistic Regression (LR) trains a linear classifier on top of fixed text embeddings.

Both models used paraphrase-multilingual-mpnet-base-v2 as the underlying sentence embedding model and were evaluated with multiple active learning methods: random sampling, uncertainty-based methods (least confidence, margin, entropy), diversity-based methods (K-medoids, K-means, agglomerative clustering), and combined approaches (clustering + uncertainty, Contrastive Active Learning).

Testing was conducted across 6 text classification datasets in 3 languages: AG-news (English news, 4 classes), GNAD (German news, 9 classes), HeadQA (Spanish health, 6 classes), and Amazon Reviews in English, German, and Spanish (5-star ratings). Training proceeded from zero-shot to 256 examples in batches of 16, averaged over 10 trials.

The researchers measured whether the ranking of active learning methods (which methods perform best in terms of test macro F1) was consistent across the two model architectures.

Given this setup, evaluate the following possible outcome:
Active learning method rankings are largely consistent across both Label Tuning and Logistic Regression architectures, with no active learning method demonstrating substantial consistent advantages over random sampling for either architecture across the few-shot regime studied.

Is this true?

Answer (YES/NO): NO